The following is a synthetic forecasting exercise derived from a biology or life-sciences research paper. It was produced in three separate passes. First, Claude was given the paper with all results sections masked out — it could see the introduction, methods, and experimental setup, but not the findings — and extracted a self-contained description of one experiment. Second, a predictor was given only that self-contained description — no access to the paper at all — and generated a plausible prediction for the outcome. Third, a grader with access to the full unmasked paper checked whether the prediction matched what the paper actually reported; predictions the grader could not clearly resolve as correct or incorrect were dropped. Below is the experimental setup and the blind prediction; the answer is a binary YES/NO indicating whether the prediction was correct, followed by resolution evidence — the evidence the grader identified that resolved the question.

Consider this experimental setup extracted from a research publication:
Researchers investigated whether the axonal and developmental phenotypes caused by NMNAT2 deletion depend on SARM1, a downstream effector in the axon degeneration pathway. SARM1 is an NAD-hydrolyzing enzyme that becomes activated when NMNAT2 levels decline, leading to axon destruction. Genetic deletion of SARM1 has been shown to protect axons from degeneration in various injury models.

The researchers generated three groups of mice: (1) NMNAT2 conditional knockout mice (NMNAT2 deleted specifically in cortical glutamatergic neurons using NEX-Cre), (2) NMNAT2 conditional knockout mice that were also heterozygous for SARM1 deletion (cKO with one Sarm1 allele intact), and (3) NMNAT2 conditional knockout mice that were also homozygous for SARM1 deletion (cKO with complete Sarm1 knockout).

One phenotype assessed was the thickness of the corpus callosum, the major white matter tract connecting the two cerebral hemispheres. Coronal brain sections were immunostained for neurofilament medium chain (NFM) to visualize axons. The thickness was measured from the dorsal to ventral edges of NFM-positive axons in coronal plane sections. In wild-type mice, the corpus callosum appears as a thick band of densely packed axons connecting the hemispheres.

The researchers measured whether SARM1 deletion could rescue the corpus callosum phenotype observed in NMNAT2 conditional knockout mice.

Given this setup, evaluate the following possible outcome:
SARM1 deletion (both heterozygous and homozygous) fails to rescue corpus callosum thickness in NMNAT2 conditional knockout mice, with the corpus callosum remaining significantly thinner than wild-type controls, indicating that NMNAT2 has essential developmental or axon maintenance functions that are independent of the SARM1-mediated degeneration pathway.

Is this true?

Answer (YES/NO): NO